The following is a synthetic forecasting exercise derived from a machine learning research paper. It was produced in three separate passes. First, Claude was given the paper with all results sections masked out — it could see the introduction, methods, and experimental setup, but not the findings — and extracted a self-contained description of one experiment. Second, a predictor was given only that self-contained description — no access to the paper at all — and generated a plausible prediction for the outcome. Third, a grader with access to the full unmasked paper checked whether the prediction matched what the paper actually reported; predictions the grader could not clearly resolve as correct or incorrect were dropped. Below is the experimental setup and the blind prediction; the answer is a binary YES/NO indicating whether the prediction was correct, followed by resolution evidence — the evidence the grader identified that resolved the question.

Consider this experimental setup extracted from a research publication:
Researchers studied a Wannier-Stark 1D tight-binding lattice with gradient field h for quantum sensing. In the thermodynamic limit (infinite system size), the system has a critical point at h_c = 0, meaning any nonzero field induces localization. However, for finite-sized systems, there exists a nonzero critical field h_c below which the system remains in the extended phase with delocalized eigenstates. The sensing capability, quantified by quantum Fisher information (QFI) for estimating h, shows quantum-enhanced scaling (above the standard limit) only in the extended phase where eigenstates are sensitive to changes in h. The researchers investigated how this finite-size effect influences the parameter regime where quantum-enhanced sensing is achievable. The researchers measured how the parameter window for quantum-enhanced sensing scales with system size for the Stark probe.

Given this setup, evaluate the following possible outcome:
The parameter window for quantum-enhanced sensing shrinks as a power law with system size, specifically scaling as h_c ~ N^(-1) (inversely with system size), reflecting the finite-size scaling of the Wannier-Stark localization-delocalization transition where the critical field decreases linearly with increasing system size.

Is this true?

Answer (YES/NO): YES